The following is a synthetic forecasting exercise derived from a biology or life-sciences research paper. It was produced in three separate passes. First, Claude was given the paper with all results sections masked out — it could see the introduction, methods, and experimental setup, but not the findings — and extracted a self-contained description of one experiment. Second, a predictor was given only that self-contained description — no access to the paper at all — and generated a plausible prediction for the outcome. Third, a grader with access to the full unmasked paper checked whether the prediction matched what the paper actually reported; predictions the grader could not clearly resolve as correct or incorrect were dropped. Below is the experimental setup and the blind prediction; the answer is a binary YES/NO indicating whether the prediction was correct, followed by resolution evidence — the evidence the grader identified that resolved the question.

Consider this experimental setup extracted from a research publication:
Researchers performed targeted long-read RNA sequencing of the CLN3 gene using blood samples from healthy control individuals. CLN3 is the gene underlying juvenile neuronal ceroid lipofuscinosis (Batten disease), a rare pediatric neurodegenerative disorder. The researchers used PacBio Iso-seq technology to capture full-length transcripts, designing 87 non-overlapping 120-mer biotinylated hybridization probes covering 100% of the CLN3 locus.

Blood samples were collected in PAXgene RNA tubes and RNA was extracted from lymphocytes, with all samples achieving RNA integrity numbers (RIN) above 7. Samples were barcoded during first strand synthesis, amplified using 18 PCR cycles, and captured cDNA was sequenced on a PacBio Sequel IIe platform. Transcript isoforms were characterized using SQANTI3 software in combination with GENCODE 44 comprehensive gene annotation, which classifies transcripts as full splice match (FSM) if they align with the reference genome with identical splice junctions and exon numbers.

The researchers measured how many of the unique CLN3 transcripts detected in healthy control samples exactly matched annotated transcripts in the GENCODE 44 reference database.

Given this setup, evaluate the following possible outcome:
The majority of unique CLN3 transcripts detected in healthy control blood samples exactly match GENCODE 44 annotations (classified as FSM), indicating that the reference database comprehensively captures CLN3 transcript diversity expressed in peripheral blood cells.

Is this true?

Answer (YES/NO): NO